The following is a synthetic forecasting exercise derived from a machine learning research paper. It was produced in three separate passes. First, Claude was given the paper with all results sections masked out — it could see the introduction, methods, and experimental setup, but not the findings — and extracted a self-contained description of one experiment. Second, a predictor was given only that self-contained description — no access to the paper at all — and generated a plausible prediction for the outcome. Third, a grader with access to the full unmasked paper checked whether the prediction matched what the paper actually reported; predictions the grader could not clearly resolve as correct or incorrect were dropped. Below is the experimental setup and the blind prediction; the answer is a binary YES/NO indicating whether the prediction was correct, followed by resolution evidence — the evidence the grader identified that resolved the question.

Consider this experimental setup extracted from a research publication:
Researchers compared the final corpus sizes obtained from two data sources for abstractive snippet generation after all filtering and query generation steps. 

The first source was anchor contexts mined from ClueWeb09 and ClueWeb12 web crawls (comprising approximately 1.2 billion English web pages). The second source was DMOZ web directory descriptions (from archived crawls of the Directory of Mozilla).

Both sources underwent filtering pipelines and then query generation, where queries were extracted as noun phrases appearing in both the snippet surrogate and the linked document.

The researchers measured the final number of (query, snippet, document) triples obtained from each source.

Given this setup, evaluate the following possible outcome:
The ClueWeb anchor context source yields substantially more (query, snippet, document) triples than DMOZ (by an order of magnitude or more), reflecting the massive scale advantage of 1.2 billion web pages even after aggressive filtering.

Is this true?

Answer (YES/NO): YES